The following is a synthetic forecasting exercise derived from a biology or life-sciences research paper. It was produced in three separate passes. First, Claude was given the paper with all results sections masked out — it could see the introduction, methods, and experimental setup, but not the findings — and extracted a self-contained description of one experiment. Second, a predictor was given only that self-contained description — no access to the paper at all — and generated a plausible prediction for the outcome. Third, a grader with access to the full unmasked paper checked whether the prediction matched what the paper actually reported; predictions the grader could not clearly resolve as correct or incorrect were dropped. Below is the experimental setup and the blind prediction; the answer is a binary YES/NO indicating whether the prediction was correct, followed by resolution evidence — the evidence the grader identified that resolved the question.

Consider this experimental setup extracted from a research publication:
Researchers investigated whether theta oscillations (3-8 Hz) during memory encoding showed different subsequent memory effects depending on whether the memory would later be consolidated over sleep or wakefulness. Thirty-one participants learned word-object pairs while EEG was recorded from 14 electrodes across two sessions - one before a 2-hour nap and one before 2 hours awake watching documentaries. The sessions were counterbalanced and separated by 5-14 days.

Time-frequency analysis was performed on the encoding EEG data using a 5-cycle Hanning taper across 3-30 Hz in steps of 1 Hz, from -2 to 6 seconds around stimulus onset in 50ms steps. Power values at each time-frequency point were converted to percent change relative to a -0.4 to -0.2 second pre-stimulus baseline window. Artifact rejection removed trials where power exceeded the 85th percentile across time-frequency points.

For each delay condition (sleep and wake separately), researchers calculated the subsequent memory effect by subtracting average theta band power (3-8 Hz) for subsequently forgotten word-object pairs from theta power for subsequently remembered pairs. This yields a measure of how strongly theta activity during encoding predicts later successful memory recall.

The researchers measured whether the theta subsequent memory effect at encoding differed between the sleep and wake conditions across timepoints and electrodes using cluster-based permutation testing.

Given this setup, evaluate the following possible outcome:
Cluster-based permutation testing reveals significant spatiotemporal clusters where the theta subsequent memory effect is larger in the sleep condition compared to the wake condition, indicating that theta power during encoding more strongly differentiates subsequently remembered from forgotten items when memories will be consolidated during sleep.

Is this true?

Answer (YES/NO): YES